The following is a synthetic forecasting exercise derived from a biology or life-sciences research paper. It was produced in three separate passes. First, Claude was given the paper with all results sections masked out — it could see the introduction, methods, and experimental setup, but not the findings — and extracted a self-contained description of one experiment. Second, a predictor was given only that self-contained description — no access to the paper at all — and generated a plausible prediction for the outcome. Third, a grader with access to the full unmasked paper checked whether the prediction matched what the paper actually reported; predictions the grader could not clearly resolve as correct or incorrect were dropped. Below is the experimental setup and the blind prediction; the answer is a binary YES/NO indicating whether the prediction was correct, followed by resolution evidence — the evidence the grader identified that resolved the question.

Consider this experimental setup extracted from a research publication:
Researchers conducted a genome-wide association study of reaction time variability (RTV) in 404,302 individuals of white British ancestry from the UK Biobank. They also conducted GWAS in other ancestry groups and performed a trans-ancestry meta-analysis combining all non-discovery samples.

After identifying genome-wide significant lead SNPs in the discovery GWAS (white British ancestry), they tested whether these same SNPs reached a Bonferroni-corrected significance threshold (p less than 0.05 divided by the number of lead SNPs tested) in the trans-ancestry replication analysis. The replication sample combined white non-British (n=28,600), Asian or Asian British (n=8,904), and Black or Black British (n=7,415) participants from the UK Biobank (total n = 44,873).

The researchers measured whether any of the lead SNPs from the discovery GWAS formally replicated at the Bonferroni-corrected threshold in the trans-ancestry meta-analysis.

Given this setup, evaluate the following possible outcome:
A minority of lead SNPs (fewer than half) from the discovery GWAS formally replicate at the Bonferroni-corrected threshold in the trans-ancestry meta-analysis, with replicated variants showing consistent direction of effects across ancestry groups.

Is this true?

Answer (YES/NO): NO